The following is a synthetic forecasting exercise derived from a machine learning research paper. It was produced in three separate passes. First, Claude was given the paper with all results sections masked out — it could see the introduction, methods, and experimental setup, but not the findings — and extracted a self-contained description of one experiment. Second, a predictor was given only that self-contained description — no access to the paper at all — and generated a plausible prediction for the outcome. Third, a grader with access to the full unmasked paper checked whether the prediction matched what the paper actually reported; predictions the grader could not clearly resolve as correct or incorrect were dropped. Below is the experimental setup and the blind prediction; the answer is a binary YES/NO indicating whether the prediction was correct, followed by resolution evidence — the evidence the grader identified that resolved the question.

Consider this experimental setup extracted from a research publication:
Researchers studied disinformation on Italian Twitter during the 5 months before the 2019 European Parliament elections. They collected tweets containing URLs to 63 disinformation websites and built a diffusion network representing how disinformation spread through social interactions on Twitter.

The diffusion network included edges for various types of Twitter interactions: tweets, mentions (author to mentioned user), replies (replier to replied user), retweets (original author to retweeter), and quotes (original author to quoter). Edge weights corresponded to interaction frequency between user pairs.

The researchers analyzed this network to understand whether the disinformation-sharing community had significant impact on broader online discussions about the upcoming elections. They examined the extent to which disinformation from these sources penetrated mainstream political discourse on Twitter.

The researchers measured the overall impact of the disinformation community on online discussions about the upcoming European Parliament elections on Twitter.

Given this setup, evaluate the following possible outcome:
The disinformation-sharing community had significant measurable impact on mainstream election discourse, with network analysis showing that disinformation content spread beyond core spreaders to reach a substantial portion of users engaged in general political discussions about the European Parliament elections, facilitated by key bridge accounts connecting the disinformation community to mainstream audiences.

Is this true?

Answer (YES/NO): NO